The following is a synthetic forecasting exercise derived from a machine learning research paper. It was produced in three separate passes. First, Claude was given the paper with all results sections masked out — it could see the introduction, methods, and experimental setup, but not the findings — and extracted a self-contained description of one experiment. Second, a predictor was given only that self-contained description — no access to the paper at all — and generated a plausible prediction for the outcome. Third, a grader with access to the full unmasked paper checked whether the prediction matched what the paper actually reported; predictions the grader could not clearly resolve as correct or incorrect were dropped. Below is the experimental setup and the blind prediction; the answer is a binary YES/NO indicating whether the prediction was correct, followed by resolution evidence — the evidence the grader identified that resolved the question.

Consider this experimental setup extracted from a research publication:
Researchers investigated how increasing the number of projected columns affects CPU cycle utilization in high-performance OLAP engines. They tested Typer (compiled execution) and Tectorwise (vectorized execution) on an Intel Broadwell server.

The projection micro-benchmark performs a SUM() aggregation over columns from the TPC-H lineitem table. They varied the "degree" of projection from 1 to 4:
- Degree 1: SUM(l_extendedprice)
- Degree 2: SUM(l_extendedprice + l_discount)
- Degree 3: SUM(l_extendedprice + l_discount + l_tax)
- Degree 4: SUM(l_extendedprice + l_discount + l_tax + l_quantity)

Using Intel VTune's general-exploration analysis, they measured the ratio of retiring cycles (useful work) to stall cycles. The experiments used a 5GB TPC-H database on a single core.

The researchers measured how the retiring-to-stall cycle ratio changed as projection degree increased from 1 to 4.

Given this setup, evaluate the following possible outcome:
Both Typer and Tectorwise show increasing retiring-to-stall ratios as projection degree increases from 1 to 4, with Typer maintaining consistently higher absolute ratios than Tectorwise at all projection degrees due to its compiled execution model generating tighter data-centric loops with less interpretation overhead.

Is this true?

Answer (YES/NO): NO